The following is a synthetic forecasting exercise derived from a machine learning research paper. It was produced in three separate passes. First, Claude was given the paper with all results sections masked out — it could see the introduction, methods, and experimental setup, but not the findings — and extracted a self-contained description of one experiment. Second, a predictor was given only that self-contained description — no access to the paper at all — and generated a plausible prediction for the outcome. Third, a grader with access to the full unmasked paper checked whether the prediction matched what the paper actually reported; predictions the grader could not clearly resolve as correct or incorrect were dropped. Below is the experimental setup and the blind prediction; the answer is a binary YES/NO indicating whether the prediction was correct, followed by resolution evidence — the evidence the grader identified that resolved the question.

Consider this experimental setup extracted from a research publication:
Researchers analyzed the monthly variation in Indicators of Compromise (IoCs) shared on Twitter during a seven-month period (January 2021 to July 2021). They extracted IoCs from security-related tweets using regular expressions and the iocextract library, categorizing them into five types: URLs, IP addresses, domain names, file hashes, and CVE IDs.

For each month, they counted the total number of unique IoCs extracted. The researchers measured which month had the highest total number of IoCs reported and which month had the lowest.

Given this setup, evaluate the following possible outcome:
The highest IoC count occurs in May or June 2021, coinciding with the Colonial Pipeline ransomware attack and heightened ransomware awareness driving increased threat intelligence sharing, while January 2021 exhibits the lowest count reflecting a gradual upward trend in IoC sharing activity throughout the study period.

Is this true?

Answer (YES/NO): NO